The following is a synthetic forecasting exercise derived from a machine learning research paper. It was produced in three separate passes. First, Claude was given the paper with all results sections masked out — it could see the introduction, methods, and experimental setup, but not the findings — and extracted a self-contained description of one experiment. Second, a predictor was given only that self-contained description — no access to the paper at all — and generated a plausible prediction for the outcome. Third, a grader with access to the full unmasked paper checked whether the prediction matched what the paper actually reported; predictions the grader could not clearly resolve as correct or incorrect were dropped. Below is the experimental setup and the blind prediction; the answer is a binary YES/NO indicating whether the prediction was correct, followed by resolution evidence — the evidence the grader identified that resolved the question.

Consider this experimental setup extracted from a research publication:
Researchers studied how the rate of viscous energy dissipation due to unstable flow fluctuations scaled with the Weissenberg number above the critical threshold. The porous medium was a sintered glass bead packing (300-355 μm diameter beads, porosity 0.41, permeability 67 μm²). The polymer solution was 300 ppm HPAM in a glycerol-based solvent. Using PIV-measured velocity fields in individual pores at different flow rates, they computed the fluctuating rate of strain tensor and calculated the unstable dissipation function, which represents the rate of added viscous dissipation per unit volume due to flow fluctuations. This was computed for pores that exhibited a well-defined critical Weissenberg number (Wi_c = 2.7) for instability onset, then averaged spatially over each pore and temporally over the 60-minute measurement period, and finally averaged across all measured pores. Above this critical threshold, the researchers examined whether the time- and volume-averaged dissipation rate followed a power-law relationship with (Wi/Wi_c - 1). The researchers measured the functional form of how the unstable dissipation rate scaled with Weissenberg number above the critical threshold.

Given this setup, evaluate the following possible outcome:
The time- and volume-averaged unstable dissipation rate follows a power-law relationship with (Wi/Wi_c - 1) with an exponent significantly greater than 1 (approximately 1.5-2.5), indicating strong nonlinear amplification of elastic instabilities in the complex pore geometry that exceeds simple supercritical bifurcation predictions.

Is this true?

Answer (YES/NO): NO